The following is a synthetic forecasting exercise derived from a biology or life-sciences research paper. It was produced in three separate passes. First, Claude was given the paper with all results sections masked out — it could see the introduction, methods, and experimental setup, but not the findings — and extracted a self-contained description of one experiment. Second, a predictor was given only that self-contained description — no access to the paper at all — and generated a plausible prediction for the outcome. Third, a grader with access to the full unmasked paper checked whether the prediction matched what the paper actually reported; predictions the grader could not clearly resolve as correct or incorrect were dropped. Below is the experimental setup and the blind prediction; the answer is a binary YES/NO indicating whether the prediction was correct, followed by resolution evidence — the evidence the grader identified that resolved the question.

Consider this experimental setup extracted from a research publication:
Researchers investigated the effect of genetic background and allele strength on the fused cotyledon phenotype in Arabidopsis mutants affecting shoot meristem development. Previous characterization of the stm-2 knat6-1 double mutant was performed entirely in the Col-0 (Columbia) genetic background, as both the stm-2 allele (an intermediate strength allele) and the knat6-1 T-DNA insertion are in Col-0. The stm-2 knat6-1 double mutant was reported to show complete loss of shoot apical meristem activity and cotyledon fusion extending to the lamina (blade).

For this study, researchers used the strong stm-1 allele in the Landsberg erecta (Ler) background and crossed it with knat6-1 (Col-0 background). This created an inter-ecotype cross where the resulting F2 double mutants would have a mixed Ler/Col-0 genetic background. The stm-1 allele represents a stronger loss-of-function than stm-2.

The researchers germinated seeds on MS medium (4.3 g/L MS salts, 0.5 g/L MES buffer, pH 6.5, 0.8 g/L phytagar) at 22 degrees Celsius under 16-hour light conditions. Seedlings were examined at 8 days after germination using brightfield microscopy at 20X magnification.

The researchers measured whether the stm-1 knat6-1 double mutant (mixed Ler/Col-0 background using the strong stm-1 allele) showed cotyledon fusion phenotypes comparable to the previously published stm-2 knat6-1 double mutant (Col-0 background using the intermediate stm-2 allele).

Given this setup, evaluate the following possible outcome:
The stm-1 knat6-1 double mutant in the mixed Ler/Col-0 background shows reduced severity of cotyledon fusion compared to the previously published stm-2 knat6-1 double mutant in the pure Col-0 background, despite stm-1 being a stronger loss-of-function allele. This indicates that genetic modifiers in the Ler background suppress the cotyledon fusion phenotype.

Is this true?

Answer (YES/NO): NO